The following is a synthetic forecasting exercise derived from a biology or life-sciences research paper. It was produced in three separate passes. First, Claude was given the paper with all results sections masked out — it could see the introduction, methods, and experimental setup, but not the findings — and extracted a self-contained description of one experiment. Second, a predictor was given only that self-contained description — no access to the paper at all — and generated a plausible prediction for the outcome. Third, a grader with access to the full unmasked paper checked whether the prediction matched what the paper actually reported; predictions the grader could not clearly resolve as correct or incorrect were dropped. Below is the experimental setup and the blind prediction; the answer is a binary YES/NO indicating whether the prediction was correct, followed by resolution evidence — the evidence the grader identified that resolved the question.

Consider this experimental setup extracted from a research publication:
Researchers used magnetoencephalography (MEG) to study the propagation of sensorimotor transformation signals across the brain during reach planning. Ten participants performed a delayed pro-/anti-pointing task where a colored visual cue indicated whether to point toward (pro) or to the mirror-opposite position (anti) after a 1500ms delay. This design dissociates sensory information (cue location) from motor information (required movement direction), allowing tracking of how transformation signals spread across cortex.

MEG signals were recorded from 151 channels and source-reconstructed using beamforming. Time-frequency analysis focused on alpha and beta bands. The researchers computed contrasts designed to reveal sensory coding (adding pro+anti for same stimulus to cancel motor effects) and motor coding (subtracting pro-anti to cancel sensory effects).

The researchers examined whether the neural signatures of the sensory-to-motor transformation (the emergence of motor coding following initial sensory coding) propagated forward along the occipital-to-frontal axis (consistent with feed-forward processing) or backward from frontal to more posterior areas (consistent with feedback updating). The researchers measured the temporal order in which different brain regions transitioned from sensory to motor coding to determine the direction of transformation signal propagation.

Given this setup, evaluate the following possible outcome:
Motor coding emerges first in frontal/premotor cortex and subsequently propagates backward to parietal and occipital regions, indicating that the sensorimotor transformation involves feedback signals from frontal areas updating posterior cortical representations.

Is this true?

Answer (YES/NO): YES